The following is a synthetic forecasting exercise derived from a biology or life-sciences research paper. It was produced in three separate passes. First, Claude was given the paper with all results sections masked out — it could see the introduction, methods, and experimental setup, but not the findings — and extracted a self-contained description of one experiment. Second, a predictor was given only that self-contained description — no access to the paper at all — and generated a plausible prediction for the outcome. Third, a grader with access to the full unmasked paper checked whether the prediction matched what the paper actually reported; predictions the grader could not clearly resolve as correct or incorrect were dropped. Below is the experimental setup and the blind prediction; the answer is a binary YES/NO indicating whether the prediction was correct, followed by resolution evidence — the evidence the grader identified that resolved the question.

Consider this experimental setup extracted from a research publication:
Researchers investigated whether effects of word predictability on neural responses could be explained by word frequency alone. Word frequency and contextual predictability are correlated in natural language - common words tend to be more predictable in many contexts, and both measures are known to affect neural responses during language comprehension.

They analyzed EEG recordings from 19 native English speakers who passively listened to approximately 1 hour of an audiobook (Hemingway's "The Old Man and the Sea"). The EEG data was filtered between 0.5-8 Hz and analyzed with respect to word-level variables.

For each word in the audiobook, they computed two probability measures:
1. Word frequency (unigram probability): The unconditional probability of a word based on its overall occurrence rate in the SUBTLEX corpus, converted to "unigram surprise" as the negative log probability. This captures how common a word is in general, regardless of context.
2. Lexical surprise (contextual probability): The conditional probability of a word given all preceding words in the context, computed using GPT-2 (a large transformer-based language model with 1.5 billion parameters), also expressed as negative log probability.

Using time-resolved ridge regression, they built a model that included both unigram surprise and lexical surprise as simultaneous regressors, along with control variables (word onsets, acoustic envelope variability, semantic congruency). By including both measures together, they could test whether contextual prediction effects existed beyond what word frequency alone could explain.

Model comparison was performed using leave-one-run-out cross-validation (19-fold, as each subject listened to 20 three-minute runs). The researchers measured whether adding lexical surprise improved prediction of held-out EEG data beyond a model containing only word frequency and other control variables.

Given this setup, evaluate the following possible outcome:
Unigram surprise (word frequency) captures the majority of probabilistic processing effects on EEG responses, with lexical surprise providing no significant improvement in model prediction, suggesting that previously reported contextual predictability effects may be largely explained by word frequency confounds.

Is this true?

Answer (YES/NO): NO